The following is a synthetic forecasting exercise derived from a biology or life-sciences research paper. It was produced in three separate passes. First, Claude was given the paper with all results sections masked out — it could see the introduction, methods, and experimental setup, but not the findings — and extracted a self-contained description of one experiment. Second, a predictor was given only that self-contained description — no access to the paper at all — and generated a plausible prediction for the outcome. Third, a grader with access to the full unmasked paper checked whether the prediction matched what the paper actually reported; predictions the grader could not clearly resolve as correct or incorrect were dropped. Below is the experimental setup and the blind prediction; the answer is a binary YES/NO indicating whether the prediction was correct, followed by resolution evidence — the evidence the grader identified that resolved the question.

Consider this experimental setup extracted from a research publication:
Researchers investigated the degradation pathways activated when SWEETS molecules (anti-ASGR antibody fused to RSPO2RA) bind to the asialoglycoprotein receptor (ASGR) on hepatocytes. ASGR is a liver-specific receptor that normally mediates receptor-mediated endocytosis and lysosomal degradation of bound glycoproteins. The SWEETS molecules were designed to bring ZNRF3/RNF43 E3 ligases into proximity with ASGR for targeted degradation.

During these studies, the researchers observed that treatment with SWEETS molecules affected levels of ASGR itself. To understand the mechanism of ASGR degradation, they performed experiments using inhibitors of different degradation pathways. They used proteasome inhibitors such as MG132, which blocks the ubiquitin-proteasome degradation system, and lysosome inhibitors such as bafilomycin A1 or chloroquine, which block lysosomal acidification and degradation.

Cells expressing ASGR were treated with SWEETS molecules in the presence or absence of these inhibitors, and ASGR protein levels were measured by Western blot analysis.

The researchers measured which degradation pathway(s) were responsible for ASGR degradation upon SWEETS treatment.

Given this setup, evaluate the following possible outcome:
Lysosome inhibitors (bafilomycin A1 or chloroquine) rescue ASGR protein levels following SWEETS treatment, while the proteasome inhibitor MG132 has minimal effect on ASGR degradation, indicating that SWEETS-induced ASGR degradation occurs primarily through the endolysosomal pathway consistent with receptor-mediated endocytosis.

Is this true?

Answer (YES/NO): NO